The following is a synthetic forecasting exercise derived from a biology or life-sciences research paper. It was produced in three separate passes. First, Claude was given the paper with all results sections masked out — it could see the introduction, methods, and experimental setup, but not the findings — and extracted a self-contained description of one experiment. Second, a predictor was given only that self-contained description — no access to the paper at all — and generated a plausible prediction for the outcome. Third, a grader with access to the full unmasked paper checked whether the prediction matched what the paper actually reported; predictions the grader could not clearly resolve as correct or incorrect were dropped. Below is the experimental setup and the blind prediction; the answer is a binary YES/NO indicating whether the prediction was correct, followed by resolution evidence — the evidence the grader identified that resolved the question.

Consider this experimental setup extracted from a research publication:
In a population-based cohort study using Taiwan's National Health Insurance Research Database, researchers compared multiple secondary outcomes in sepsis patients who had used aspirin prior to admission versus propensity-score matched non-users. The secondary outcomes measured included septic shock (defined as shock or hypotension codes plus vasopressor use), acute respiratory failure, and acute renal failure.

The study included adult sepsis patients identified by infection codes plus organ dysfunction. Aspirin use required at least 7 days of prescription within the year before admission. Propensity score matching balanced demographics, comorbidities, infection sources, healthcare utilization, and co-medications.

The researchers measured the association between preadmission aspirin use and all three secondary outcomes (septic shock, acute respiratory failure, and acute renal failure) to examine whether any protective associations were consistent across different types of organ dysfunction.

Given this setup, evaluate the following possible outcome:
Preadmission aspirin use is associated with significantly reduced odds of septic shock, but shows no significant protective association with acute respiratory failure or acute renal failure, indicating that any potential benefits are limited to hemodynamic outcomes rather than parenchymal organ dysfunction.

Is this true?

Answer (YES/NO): NO